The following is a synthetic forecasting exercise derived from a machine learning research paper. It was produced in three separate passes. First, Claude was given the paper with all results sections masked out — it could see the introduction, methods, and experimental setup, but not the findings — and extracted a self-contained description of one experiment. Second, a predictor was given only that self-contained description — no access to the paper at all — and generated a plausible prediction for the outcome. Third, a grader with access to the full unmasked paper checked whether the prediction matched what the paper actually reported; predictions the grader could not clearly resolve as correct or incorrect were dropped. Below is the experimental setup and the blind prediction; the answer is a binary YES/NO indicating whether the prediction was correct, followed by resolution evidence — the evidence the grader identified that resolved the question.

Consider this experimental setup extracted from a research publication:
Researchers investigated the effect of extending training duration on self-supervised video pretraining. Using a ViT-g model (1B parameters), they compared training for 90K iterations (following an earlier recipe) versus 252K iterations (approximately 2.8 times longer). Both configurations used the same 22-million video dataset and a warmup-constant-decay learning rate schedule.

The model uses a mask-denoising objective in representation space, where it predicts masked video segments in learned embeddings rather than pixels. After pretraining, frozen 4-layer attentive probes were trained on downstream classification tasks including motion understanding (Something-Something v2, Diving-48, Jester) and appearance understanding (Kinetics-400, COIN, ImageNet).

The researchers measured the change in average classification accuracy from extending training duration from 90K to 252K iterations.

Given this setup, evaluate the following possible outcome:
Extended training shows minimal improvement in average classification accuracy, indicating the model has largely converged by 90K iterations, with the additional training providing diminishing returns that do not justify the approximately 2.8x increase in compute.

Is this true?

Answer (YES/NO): NO